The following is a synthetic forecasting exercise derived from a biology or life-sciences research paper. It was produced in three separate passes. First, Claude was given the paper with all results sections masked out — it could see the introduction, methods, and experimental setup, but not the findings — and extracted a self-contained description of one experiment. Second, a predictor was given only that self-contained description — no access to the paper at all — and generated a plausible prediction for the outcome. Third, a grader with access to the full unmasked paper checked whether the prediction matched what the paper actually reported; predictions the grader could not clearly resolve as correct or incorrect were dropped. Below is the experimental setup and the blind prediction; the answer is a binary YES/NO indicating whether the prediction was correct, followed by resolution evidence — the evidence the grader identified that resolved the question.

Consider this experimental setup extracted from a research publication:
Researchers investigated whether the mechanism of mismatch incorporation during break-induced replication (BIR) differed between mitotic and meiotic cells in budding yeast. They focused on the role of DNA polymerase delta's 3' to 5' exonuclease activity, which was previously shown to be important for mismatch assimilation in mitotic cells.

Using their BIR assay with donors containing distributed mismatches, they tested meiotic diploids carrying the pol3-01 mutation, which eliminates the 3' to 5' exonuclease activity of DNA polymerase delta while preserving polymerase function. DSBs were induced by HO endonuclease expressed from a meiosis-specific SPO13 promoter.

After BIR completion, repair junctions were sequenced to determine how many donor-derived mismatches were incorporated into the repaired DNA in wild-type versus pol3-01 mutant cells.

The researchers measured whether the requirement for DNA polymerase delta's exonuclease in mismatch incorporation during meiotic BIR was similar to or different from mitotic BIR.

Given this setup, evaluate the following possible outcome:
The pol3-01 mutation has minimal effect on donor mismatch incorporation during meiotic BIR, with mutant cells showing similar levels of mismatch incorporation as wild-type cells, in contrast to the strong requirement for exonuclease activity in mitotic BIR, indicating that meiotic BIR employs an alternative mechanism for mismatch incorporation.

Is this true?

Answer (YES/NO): NO